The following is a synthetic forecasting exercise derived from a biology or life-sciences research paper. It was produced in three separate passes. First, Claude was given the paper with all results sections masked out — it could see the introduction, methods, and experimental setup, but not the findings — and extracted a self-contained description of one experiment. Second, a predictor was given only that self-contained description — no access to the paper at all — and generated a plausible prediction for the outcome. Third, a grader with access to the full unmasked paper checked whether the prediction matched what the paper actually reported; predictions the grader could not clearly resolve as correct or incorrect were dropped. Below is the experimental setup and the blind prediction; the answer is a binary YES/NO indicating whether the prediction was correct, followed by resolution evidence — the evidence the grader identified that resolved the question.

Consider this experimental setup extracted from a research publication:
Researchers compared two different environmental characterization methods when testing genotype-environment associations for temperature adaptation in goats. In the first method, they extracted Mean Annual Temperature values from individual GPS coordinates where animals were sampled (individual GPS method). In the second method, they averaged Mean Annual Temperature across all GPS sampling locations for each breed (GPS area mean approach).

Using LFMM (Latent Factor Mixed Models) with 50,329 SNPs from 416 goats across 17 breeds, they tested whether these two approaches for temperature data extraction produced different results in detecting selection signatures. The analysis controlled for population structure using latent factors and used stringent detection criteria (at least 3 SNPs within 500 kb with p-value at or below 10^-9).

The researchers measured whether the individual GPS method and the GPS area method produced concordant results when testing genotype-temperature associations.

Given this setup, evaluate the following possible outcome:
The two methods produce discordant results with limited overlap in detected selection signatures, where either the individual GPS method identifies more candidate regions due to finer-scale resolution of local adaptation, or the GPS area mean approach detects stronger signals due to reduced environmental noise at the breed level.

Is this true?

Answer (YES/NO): YES